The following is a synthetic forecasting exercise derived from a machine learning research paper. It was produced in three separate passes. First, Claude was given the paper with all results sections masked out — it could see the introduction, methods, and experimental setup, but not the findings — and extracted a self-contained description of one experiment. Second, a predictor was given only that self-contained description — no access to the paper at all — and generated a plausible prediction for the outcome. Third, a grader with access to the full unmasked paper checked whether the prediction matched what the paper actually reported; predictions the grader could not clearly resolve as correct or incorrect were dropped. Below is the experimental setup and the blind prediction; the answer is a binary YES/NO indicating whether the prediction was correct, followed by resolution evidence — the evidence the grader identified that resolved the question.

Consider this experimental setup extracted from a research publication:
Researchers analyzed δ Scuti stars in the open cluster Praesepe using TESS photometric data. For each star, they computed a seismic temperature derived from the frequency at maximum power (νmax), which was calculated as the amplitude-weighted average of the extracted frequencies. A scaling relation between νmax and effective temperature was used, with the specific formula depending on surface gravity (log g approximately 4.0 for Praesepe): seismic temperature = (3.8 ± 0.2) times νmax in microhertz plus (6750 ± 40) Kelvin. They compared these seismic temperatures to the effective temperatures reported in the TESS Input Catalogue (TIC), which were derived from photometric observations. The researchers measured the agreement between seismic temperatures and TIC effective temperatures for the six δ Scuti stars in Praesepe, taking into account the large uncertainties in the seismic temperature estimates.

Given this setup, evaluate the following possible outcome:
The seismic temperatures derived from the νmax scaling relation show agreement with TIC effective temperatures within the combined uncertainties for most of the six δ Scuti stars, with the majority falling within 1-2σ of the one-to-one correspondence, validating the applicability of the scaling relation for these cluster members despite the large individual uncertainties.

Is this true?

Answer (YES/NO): YES